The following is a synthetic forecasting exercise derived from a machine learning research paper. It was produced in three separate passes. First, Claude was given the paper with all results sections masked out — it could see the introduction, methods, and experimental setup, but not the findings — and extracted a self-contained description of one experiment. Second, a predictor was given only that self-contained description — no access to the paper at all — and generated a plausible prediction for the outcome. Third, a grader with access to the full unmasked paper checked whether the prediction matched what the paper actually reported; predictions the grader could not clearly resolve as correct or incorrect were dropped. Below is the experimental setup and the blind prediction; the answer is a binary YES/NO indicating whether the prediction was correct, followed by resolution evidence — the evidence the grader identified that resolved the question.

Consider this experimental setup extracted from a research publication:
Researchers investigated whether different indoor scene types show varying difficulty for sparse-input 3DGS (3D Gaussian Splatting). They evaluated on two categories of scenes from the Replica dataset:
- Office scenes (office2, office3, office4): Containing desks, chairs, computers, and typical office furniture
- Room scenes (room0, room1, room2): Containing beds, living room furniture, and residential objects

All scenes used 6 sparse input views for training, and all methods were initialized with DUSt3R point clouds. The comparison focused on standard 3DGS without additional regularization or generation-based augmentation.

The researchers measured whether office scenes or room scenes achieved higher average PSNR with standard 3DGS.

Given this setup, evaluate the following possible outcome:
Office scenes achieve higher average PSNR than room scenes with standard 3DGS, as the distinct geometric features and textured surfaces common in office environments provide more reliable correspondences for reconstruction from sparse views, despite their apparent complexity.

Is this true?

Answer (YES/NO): YES